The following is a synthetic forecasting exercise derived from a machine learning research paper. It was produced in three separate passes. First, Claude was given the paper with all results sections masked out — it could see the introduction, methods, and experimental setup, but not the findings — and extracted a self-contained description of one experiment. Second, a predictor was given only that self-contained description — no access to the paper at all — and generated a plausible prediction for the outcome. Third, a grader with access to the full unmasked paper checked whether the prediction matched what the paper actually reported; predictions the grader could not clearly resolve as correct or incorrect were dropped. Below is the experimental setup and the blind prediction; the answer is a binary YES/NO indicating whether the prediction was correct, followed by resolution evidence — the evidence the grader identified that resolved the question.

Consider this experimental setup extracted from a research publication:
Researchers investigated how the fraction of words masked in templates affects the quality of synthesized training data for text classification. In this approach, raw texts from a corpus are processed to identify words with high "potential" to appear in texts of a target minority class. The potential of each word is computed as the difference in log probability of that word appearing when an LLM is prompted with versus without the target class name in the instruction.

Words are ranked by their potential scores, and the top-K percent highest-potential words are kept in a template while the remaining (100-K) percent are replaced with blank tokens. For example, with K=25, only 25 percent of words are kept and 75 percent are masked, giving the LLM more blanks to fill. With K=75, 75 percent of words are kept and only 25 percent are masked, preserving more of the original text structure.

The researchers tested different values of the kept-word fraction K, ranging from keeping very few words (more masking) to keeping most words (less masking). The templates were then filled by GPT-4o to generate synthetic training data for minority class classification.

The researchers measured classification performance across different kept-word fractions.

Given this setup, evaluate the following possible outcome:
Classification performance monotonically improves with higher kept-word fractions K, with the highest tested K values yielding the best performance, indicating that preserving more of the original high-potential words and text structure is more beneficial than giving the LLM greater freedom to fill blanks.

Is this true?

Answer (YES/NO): NO